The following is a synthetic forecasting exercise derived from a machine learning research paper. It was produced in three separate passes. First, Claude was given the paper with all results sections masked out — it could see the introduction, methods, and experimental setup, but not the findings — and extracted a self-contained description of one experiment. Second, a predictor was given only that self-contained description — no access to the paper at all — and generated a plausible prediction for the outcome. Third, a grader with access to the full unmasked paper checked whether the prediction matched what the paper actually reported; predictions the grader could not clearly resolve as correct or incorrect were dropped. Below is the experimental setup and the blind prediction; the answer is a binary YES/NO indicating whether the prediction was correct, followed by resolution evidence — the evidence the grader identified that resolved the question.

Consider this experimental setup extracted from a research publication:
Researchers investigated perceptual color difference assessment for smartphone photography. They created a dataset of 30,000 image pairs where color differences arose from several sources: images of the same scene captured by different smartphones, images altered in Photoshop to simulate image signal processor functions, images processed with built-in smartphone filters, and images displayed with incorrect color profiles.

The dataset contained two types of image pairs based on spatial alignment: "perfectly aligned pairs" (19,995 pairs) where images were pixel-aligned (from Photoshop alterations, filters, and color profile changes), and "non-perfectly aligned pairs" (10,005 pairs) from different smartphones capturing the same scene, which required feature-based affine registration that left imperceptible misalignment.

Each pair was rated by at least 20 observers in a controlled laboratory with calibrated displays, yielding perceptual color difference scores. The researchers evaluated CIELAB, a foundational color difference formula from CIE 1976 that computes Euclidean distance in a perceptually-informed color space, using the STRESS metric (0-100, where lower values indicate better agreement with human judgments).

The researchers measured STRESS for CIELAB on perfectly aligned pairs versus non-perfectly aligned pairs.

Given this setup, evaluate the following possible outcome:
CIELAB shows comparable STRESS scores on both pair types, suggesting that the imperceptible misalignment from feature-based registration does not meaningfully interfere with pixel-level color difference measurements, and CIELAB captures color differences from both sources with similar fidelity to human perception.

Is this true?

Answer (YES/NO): NO